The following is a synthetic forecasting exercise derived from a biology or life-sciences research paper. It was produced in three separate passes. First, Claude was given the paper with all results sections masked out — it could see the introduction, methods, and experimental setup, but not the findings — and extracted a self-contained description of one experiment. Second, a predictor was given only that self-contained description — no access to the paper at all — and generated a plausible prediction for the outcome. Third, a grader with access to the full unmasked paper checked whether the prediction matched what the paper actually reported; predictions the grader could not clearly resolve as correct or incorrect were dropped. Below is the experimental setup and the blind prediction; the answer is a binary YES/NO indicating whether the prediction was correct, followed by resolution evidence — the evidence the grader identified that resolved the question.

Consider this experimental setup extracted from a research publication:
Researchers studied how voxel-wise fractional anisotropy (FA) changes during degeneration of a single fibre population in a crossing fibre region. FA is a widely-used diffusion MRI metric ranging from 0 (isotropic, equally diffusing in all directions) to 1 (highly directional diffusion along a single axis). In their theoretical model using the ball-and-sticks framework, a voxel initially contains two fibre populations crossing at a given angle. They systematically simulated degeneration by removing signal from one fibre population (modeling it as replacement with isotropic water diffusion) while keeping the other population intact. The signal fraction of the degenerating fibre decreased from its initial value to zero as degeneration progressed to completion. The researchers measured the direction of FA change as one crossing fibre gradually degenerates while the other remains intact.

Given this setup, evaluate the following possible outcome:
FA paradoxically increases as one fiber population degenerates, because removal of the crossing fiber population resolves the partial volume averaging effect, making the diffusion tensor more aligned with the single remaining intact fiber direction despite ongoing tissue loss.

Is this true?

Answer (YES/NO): YES